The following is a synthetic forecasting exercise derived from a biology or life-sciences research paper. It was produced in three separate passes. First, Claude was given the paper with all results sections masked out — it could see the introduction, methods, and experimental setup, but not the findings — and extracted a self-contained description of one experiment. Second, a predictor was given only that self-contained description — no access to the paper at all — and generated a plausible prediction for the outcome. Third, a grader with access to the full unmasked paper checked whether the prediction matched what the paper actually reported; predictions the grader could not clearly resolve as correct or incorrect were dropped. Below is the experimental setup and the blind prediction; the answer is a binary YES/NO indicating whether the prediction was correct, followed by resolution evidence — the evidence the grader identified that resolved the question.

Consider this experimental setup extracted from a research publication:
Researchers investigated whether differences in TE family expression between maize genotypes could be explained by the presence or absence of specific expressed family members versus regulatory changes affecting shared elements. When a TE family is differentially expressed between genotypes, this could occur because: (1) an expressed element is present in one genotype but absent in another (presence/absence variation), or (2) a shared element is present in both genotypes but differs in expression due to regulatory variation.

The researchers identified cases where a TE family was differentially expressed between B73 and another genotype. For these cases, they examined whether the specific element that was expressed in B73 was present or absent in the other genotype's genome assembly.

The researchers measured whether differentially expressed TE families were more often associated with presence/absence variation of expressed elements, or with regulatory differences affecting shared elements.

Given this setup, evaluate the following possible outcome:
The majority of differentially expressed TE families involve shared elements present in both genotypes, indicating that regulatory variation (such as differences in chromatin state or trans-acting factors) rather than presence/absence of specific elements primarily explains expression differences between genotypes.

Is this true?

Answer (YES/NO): NO